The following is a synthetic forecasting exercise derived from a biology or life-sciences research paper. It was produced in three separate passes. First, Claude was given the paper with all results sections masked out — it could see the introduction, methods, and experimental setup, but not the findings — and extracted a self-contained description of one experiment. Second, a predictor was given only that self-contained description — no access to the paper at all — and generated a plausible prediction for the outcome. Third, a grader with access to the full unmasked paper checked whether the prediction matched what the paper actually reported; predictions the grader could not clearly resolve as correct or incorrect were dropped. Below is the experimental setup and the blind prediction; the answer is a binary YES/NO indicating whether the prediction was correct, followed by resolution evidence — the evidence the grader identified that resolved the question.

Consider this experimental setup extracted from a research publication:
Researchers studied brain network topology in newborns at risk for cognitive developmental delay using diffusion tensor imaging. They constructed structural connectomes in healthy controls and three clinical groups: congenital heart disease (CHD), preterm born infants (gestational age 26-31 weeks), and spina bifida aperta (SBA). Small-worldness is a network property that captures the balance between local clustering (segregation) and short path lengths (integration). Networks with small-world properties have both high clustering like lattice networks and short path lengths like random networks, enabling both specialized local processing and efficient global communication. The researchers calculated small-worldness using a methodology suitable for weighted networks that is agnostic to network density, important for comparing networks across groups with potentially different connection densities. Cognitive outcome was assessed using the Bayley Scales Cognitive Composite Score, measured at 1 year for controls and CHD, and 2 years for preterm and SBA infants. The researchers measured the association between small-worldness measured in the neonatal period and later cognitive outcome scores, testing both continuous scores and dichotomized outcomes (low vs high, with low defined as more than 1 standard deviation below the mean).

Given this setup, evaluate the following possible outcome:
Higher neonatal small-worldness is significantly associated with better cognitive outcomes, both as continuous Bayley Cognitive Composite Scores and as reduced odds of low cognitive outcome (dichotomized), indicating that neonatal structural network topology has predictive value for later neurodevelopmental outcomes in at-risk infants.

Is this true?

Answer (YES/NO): NO